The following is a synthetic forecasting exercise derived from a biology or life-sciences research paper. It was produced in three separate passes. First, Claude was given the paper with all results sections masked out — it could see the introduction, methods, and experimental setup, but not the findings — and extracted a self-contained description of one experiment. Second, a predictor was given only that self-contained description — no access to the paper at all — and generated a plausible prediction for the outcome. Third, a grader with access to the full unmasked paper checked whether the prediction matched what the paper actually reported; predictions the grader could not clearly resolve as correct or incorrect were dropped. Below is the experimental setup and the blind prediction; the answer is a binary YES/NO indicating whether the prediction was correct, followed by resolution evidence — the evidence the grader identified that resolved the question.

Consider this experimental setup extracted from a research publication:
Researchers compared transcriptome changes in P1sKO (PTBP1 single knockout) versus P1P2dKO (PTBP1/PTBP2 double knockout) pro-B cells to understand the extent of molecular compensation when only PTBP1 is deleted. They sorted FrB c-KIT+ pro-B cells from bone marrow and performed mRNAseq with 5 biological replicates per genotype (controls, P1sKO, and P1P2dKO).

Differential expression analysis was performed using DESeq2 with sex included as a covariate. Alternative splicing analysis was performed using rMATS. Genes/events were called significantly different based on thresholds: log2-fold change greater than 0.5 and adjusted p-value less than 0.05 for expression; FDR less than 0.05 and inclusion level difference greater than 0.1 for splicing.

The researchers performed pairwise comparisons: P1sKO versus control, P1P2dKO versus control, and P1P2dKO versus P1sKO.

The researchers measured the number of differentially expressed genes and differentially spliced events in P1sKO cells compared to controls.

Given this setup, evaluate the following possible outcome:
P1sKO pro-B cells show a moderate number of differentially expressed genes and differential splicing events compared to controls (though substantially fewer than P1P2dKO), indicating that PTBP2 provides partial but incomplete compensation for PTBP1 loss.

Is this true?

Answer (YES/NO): YES